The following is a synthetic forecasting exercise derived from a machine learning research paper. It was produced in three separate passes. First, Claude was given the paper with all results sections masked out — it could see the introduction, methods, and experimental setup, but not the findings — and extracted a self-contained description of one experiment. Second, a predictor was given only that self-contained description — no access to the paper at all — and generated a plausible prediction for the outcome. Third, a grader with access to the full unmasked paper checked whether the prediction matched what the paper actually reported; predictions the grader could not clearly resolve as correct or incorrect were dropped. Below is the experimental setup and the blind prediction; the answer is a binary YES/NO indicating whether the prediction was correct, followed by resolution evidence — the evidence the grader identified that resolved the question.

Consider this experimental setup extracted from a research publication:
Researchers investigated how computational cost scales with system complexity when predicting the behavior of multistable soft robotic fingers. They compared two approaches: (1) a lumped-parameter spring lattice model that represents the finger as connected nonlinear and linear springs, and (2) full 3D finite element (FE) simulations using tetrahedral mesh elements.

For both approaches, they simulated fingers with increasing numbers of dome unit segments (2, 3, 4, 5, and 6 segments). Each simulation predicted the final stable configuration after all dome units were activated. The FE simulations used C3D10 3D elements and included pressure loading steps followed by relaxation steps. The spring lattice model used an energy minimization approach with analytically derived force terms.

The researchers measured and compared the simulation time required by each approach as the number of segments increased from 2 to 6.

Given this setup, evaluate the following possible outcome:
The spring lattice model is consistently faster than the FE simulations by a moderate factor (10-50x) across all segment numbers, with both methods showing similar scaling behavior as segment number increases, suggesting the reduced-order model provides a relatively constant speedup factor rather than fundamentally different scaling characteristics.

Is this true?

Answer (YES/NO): NO